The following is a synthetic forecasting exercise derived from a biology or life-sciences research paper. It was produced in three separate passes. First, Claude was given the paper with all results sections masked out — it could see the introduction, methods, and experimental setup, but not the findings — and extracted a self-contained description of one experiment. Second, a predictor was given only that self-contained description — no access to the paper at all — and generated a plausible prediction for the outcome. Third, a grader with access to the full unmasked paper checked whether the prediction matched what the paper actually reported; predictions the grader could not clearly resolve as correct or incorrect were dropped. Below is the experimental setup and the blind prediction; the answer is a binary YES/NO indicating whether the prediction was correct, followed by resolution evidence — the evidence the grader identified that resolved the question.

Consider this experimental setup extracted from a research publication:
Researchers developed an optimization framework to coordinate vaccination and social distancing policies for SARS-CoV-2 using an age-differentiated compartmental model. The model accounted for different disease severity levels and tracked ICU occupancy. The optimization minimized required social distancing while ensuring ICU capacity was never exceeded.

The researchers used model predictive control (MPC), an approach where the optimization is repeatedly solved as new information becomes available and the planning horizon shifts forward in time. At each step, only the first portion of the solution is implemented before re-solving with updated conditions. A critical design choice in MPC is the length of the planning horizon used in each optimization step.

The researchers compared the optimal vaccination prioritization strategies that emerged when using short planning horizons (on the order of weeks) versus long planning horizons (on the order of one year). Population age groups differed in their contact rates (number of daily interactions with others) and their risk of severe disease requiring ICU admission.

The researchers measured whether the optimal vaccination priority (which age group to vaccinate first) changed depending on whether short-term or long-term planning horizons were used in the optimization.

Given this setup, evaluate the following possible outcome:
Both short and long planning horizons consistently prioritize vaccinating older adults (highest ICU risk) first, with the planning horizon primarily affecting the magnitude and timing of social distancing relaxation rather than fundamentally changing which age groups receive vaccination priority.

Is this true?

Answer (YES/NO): NO